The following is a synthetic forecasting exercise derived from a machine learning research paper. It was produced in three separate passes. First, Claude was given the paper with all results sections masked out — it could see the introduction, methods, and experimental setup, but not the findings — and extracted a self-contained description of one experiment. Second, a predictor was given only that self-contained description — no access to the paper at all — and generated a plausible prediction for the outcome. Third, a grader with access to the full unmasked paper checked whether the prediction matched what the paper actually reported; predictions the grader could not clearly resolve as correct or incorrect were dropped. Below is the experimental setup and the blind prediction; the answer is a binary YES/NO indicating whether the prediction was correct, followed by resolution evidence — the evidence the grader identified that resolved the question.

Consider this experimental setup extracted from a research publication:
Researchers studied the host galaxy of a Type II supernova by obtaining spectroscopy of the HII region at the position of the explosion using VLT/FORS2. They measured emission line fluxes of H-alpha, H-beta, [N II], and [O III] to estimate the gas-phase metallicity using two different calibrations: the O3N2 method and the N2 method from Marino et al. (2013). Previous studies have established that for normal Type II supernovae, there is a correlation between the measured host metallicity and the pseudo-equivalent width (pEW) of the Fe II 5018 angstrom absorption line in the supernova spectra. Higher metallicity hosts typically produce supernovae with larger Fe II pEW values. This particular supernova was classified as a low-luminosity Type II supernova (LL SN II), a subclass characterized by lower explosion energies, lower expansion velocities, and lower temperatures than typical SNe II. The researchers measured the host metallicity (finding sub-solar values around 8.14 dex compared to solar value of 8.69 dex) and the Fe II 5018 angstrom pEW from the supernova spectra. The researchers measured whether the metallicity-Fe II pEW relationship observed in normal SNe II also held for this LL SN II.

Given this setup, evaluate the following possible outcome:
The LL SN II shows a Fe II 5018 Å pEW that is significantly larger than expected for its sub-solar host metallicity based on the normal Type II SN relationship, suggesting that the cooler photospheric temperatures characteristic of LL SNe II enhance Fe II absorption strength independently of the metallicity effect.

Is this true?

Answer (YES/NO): NO